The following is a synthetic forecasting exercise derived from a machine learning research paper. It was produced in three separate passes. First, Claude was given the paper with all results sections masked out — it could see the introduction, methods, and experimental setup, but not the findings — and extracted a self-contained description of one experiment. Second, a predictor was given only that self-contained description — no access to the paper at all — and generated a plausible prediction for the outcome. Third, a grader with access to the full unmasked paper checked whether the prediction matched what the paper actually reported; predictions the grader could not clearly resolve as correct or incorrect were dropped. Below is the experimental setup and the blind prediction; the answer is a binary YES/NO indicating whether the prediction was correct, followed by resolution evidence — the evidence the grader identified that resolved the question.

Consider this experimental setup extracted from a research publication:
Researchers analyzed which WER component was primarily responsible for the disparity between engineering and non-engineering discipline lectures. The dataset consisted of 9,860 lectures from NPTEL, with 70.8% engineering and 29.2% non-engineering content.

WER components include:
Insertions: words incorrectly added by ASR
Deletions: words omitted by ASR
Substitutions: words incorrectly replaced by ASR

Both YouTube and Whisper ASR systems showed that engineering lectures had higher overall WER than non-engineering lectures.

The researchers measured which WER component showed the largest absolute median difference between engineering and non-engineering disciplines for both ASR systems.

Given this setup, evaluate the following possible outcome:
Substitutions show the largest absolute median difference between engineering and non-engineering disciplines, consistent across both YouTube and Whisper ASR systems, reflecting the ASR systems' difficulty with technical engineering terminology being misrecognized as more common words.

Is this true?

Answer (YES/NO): NO